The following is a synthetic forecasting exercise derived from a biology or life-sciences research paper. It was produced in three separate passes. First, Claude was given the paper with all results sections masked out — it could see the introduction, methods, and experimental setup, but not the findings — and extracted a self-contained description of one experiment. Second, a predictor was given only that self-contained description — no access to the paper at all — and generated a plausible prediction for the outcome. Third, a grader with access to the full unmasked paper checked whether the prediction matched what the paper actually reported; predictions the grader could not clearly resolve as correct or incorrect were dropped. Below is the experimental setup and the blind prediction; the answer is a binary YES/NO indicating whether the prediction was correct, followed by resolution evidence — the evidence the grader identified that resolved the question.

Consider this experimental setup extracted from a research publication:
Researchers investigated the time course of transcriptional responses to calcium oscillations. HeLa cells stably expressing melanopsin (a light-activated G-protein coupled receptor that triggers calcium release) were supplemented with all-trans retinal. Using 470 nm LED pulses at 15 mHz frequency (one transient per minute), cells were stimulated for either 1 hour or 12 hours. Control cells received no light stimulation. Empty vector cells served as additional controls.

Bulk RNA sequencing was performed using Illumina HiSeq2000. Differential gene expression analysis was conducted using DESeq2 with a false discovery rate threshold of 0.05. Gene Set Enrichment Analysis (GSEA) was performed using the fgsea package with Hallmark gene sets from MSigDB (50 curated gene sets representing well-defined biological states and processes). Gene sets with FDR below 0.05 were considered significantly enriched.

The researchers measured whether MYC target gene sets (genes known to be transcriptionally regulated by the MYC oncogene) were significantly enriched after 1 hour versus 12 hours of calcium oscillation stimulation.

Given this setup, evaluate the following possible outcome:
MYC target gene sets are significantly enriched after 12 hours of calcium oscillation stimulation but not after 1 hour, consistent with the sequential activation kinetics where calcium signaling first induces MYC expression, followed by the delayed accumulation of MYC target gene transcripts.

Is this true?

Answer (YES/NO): NO